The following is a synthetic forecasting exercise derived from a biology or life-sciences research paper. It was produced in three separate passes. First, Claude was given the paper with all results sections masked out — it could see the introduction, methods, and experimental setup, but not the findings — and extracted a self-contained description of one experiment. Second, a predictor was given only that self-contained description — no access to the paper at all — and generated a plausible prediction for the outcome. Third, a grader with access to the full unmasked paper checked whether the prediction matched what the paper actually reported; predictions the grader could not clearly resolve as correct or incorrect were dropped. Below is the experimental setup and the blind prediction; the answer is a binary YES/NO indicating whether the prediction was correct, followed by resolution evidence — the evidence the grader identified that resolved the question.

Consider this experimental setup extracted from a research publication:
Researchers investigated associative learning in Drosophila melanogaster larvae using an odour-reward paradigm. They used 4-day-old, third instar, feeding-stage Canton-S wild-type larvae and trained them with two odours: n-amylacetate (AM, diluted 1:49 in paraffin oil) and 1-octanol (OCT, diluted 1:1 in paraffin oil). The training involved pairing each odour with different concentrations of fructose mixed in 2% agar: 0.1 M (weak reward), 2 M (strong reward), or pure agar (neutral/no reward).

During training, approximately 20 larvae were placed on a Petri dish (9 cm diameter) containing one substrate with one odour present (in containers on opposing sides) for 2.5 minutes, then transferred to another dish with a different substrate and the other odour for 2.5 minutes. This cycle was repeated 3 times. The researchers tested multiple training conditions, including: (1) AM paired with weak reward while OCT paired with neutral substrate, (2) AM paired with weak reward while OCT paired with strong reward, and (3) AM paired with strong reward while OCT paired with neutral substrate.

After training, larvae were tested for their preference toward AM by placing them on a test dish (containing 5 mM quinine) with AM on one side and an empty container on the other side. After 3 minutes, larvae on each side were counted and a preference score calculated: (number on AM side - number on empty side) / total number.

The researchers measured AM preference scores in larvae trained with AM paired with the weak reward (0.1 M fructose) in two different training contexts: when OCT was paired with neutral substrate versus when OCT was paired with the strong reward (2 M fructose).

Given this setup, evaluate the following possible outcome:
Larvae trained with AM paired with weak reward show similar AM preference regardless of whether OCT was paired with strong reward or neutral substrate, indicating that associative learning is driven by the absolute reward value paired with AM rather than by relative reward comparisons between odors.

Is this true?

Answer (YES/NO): NO